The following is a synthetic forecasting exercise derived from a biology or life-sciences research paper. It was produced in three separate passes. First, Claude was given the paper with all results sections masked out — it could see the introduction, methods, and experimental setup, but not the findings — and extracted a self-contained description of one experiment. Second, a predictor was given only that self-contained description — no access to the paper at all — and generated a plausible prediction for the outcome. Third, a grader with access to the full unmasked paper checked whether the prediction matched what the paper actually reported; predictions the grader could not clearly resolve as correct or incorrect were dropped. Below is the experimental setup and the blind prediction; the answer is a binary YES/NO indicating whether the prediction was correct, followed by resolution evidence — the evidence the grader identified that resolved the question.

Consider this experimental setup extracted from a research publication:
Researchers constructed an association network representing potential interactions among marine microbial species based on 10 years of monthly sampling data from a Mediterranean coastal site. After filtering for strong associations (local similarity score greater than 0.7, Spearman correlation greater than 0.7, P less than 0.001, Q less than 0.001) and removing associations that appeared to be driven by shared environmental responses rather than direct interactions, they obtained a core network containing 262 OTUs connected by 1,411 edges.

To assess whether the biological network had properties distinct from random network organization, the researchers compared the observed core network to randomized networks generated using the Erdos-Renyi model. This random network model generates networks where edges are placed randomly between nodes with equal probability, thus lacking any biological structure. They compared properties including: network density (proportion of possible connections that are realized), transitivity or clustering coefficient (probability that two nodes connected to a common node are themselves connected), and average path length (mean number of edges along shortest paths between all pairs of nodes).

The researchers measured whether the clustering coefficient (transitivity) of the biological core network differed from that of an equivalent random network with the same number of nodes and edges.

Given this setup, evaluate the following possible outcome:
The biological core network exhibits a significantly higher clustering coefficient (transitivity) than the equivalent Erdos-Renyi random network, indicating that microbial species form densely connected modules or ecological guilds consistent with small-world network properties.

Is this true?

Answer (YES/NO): YES